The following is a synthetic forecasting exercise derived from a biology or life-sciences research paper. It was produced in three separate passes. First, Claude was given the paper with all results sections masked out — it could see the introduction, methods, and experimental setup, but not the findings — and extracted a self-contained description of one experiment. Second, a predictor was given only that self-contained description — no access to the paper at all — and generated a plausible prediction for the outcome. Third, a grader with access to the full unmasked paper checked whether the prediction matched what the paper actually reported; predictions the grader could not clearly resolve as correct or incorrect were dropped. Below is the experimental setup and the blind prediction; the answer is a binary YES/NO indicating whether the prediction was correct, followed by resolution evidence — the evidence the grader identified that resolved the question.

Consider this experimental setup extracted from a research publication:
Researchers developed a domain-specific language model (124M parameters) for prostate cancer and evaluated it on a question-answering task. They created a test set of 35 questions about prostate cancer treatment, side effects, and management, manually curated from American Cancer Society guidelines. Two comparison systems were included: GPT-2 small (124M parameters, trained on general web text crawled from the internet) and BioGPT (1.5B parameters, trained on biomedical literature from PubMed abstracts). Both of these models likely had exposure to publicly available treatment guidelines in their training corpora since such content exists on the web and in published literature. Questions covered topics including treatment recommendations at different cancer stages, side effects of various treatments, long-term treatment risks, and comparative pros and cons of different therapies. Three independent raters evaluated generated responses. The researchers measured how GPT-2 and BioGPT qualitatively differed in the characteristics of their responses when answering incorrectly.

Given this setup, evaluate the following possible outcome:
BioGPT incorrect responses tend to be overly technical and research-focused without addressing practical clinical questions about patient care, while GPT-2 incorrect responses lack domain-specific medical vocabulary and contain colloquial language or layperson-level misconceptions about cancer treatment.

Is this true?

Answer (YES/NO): NO